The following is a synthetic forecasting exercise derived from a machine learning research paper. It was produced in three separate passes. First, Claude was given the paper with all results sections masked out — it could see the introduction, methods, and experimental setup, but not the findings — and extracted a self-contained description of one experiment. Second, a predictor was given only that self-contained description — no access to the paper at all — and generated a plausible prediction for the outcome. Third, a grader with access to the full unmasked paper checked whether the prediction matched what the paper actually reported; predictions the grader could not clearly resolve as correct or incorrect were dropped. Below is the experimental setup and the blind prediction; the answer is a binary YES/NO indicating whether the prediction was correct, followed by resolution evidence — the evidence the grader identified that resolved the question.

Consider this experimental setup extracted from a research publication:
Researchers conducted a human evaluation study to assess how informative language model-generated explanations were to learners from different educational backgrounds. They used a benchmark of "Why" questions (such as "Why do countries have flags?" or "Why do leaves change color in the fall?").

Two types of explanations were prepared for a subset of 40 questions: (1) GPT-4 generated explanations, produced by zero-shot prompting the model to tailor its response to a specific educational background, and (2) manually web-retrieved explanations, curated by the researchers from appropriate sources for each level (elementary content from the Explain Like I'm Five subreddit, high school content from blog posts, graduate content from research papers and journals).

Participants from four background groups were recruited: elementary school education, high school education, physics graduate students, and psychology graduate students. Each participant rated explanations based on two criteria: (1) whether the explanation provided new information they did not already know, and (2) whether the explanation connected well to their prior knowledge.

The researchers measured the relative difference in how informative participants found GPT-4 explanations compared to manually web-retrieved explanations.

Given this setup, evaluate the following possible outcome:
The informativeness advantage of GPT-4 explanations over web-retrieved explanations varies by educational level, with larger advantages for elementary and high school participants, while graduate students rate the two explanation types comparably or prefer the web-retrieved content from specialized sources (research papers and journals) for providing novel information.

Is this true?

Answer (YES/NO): NO